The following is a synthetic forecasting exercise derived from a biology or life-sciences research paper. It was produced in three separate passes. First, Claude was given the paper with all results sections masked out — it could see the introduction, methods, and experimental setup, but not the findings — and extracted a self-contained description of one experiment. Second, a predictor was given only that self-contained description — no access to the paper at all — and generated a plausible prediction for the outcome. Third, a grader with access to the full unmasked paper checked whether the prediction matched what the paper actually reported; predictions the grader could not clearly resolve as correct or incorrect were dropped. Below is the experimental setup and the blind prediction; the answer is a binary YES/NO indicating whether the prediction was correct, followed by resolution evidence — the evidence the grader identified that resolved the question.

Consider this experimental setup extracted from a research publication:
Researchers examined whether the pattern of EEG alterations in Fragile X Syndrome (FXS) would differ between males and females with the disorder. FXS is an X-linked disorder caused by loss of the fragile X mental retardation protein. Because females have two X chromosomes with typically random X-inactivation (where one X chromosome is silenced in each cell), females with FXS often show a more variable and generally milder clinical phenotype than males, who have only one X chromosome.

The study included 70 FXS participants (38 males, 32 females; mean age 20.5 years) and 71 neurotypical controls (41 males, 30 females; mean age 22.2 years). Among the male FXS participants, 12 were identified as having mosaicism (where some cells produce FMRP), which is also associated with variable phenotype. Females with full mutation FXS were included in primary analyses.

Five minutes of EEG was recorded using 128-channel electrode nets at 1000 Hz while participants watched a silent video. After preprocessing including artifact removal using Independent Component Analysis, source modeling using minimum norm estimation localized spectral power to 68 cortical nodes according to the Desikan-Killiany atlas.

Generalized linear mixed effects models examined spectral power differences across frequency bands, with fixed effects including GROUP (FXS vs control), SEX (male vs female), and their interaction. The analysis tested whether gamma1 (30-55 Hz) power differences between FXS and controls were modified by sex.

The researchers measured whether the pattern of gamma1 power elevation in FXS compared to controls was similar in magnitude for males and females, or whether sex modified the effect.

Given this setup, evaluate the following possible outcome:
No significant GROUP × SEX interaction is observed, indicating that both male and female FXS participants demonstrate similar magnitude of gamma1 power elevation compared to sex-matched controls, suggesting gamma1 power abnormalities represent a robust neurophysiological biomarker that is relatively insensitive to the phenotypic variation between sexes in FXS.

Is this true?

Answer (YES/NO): NO